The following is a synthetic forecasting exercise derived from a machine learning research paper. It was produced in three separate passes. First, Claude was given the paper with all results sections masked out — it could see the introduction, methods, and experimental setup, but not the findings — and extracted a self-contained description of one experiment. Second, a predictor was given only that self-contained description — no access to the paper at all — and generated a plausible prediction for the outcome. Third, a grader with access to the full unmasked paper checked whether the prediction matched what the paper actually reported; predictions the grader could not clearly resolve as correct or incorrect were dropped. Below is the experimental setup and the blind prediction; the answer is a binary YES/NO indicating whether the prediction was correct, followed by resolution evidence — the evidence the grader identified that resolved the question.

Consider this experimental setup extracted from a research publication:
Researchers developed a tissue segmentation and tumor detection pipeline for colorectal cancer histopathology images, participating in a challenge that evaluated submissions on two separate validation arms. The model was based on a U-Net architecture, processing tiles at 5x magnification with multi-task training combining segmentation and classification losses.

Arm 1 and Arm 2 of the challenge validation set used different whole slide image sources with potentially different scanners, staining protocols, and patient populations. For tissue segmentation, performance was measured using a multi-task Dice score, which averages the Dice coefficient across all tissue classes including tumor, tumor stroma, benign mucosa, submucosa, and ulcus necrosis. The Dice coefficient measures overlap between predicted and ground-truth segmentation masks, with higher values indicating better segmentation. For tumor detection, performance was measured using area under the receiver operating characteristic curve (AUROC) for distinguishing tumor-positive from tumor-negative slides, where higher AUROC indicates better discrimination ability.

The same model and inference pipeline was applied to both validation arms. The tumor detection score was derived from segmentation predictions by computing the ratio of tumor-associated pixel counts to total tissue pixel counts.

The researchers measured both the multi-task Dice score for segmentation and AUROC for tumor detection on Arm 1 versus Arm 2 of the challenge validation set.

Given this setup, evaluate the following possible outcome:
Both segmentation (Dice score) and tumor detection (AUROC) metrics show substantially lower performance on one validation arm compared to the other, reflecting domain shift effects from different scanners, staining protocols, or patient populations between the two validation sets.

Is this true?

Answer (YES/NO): NO